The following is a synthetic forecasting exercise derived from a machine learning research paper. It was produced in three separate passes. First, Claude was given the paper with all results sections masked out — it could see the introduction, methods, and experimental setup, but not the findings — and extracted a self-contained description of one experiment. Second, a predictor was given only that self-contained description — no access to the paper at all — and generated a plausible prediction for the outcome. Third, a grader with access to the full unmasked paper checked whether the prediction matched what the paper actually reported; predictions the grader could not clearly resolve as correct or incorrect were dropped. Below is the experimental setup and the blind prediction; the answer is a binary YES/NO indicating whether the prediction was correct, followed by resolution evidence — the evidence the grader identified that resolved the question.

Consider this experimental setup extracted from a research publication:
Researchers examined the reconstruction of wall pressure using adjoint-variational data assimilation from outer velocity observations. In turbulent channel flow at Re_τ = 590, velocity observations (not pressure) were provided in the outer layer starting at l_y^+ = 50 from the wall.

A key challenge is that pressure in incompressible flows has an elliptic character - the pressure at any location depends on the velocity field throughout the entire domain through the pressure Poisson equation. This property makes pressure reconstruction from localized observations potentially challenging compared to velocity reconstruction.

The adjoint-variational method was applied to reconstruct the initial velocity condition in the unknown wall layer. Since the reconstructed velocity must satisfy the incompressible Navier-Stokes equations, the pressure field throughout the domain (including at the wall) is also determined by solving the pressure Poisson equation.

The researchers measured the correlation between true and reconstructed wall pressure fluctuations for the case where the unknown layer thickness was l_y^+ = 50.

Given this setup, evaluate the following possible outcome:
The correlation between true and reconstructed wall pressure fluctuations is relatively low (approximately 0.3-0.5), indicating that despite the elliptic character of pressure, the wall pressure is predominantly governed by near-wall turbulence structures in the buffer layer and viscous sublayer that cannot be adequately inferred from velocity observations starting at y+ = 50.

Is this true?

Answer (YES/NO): NO